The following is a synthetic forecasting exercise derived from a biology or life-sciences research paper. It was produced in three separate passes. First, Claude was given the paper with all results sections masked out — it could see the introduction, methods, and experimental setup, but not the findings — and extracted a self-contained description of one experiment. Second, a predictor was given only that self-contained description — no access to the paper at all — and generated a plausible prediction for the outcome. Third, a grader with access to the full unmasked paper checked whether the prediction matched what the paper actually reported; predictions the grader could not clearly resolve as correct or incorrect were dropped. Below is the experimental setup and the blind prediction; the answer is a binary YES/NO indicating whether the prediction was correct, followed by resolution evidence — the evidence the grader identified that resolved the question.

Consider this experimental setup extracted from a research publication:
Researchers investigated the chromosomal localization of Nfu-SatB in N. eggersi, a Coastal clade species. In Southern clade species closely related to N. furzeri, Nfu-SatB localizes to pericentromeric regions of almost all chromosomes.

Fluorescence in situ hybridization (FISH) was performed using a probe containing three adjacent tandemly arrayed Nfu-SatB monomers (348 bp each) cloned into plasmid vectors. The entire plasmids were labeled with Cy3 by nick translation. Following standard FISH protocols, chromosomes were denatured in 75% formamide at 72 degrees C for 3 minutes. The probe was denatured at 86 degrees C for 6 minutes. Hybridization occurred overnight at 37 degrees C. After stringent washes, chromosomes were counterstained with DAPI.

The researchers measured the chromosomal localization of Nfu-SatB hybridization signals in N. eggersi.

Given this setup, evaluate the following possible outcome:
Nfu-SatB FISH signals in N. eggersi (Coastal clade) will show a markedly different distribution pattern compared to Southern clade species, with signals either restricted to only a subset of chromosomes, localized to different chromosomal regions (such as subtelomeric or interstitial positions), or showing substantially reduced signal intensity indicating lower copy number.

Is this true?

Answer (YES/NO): YES